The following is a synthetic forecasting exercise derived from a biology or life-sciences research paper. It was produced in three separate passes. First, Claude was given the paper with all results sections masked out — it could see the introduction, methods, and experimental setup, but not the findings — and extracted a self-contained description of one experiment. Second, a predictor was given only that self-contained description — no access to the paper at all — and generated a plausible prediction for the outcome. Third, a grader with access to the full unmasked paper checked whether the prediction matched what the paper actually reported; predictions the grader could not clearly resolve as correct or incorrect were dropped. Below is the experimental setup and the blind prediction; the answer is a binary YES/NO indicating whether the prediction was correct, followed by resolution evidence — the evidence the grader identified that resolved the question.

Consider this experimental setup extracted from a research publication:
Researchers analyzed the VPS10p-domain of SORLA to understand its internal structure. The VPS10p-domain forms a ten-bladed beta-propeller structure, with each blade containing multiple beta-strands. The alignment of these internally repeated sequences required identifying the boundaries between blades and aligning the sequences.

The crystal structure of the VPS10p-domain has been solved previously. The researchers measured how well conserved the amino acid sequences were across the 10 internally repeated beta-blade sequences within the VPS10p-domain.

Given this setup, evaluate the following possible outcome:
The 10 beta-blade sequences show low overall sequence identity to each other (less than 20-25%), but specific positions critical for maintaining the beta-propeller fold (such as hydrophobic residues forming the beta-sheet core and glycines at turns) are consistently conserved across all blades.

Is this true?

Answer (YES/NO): NO